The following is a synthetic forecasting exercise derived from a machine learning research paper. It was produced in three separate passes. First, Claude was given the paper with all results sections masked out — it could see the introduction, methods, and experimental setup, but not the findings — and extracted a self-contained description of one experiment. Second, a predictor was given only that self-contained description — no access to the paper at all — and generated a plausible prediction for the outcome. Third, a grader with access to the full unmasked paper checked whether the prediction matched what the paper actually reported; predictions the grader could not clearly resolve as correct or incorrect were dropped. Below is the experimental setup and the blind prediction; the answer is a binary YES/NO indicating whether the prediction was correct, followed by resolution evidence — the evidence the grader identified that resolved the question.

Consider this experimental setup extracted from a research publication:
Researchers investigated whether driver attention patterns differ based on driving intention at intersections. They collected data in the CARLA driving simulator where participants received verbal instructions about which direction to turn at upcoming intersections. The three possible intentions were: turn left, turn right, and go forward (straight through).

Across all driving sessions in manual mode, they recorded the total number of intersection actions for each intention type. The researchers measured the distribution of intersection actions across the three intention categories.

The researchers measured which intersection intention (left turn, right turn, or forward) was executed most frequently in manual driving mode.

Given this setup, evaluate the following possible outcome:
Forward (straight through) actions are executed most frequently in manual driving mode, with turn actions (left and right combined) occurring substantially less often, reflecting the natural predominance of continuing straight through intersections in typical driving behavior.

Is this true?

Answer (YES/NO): NO